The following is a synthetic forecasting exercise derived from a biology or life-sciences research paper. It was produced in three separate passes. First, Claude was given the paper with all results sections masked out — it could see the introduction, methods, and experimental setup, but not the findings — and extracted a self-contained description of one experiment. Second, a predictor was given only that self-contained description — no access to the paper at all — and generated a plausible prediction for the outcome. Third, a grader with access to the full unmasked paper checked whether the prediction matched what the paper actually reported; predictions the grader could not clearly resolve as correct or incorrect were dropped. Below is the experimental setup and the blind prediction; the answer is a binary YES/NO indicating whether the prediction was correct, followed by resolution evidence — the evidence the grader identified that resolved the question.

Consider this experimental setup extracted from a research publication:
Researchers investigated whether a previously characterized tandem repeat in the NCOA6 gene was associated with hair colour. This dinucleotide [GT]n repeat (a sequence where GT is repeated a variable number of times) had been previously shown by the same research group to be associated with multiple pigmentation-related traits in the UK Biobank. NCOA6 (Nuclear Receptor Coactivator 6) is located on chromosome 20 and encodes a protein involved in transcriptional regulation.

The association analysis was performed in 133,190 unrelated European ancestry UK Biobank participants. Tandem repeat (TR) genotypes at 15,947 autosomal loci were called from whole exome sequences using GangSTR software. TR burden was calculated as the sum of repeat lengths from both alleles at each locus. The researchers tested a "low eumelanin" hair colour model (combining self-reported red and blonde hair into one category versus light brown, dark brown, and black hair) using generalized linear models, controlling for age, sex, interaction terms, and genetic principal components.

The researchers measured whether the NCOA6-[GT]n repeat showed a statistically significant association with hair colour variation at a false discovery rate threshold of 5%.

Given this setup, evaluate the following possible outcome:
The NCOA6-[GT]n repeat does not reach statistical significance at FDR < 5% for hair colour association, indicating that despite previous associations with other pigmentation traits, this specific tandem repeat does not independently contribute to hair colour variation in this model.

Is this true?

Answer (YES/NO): YES